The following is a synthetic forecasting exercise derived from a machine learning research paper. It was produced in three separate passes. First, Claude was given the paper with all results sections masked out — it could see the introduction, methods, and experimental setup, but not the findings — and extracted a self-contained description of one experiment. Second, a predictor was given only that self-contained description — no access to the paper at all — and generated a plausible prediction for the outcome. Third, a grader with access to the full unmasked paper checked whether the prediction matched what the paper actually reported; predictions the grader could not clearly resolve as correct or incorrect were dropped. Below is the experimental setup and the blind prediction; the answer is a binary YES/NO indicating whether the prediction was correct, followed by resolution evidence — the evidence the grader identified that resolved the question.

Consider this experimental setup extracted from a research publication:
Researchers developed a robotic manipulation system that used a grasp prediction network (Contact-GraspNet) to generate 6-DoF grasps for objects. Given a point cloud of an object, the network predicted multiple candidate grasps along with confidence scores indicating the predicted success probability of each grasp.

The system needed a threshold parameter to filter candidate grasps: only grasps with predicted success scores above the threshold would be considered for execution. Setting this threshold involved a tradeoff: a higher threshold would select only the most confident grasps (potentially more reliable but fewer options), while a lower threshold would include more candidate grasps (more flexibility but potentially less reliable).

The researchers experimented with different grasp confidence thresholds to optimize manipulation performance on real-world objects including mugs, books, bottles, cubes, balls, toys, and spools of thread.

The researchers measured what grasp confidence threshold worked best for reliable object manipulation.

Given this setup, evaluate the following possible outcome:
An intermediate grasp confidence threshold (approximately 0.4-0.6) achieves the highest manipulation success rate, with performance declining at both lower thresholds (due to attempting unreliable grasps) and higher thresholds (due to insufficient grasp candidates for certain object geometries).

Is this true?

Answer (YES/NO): NO